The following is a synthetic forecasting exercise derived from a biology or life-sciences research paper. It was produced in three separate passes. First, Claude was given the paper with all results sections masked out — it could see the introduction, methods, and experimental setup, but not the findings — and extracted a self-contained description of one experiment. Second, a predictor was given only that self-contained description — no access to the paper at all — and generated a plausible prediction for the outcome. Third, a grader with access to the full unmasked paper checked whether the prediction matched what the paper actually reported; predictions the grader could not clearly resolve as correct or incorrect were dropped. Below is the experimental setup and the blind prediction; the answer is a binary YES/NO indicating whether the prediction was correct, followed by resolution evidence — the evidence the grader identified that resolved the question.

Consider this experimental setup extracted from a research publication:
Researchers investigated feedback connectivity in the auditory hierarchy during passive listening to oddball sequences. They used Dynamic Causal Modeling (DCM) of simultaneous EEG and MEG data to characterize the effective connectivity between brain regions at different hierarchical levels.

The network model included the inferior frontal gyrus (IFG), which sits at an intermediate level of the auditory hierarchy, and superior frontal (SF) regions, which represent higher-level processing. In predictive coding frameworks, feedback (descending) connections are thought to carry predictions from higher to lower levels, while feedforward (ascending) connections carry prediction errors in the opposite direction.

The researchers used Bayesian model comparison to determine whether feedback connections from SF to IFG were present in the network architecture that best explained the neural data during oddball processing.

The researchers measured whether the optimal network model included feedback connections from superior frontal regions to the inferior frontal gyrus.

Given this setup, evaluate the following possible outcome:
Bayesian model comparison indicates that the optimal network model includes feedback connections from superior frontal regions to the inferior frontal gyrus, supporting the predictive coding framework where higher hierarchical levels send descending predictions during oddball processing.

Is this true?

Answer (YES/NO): YES